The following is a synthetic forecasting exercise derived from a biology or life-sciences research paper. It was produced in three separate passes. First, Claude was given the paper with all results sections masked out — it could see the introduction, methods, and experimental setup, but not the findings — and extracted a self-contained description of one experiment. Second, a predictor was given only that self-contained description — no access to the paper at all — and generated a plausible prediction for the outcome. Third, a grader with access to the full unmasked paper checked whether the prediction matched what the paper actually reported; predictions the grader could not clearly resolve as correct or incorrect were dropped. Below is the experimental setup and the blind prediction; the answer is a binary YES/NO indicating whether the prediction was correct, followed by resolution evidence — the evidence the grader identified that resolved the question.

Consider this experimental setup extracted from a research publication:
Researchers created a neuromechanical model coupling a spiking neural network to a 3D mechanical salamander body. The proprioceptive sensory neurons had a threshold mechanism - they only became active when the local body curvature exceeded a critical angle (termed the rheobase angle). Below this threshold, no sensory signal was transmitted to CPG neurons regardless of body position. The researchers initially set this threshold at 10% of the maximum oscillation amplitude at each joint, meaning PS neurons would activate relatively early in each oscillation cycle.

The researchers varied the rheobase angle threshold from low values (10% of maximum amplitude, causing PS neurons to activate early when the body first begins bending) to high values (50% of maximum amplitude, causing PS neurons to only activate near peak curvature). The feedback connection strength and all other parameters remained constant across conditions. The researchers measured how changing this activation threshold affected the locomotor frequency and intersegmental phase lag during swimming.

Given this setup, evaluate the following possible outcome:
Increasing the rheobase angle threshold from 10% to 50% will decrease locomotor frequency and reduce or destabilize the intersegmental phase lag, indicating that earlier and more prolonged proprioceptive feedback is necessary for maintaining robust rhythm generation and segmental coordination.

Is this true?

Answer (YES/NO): NO